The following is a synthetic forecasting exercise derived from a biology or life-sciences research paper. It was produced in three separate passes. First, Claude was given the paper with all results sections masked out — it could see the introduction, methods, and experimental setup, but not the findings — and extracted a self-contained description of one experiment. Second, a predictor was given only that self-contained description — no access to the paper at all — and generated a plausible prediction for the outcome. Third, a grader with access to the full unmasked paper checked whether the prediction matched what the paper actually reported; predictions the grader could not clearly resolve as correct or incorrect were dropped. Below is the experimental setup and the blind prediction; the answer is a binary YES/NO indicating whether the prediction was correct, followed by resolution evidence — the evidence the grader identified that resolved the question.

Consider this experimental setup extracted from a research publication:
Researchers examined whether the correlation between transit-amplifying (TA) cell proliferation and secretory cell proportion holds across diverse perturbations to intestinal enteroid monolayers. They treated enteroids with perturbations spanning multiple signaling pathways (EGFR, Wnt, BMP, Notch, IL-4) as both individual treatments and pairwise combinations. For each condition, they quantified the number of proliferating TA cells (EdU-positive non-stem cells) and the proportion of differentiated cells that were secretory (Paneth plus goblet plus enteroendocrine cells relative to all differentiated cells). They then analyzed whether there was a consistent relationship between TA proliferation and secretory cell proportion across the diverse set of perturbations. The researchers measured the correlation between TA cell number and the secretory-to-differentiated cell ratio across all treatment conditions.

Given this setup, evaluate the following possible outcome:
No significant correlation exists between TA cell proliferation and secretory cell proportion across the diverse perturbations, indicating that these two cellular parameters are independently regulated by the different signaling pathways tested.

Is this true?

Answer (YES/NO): NO